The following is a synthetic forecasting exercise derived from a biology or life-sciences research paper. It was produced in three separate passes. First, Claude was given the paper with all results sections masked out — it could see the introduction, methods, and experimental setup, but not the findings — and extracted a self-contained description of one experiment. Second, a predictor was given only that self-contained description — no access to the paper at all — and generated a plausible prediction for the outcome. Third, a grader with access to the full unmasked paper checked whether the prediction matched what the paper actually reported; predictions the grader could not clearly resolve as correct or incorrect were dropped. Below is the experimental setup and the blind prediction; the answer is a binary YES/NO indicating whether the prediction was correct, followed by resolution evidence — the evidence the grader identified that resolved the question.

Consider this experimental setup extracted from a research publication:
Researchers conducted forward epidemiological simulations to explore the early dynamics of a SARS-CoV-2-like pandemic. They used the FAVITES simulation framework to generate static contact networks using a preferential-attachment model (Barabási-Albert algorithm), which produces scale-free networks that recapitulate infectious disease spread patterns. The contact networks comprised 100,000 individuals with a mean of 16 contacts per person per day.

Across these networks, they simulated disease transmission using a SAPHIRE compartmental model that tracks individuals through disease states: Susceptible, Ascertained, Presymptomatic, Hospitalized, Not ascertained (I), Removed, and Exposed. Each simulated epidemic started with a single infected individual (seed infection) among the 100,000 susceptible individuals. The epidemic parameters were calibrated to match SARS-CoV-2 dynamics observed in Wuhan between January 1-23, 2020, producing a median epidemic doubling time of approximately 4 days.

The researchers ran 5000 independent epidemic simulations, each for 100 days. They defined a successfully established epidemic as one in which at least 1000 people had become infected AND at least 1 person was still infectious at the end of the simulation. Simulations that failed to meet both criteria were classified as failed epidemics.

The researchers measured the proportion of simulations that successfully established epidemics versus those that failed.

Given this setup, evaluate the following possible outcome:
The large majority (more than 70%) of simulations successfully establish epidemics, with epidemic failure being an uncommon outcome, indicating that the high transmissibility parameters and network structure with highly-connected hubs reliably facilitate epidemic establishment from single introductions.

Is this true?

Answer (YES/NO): NO